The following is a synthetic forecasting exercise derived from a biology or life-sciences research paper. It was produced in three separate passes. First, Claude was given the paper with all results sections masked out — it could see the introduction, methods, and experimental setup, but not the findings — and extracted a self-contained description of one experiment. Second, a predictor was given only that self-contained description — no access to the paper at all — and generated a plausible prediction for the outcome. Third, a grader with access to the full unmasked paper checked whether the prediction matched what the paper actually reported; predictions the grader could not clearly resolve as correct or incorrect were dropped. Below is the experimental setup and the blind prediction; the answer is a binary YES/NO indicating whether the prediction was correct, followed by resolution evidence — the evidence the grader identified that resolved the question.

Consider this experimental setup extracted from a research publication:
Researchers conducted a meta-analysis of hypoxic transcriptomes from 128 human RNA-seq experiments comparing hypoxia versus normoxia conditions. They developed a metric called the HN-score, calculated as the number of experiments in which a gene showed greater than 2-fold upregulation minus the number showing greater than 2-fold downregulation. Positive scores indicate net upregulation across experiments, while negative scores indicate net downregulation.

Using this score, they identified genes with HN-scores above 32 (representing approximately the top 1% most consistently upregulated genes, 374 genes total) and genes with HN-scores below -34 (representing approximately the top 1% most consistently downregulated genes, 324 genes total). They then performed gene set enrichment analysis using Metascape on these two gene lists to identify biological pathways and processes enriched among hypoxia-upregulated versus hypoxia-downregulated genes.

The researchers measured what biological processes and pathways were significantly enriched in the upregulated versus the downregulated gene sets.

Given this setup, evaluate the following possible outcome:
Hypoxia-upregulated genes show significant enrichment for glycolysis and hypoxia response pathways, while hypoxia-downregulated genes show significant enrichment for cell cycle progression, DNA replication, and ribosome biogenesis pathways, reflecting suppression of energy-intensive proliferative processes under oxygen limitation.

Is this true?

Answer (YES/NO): NO